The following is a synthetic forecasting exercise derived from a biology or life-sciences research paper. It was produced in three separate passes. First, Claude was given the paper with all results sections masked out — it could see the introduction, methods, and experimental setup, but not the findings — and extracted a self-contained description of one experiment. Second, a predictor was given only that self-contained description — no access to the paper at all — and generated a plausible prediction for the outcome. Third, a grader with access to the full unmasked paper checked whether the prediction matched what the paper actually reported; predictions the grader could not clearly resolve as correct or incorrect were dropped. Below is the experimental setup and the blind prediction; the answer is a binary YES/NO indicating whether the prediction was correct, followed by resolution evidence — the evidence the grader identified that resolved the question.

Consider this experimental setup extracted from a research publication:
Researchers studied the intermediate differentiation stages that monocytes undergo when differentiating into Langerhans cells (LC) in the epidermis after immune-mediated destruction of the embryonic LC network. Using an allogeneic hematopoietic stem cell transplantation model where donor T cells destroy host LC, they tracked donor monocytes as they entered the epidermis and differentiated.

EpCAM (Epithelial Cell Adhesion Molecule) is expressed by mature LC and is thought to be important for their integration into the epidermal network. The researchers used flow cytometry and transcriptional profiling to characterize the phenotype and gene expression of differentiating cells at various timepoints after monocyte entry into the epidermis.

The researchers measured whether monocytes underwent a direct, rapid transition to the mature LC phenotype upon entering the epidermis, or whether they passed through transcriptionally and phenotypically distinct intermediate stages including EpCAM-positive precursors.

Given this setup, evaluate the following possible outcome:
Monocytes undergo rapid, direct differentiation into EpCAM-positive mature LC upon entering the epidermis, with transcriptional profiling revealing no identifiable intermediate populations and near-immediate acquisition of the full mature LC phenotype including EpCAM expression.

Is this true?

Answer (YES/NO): NO